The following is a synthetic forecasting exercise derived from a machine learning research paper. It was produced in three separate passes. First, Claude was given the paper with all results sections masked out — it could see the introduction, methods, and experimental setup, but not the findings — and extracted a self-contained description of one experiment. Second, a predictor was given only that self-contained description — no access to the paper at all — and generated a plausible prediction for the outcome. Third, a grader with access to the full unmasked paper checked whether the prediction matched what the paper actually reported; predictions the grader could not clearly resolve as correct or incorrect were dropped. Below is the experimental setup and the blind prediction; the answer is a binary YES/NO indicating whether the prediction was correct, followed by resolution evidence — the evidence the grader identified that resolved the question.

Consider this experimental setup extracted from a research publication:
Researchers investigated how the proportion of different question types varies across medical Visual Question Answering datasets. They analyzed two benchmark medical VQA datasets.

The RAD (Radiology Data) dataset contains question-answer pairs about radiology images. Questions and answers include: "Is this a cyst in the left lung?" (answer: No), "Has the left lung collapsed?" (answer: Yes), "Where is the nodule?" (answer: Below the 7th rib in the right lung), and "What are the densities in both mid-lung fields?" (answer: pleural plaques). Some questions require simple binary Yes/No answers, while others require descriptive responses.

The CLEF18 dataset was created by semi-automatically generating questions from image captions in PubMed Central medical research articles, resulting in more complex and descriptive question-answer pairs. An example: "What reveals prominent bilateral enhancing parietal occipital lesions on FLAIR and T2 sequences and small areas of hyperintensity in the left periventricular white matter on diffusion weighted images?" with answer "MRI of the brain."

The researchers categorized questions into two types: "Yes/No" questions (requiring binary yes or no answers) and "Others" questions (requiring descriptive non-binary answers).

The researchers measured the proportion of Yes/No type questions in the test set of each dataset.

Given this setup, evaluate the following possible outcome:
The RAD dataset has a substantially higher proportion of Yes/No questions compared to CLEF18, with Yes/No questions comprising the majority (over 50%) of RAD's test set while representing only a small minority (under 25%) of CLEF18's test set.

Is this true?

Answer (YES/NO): YES